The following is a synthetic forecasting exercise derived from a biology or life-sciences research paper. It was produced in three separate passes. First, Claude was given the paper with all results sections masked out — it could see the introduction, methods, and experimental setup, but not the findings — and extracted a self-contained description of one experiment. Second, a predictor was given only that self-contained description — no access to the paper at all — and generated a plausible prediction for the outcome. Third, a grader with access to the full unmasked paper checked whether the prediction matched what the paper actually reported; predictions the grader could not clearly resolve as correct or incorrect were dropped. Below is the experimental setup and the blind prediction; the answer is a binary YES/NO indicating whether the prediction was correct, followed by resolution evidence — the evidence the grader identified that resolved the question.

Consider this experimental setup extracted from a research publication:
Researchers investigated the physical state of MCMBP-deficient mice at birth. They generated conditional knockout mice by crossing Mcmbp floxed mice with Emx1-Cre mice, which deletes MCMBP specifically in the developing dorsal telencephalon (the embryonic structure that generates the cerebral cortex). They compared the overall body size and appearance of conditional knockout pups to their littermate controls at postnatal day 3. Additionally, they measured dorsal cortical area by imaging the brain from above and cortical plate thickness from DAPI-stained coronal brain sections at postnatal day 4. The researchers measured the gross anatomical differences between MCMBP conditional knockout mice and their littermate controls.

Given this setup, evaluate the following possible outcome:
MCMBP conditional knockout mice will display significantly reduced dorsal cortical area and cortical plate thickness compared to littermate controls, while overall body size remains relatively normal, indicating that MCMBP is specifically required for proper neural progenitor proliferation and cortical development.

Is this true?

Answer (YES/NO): NO